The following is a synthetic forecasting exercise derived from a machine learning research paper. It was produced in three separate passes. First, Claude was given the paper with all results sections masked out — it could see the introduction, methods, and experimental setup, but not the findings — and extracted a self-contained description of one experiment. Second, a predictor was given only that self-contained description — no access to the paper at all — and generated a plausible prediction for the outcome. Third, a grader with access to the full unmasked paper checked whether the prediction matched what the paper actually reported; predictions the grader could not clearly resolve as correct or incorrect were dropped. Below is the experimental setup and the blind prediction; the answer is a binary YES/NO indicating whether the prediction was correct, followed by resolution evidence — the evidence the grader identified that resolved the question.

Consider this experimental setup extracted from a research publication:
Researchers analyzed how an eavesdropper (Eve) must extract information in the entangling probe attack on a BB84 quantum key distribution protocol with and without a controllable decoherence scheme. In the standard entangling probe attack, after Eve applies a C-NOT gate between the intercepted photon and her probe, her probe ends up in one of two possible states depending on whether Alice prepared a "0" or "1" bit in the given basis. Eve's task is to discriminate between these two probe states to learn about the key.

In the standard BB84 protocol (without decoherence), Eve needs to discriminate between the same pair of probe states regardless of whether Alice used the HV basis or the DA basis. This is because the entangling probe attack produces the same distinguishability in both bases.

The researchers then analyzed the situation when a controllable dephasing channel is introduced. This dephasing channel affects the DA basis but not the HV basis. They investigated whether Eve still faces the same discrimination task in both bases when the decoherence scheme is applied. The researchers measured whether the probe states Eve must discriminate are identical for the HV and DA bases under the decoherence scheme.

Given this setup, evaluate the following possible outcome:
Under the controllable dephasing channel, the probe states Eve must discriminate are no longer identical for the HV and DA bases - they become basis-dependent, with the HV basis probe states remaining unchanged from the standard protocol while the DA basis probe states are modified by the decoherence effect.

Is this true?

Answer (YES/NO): YES